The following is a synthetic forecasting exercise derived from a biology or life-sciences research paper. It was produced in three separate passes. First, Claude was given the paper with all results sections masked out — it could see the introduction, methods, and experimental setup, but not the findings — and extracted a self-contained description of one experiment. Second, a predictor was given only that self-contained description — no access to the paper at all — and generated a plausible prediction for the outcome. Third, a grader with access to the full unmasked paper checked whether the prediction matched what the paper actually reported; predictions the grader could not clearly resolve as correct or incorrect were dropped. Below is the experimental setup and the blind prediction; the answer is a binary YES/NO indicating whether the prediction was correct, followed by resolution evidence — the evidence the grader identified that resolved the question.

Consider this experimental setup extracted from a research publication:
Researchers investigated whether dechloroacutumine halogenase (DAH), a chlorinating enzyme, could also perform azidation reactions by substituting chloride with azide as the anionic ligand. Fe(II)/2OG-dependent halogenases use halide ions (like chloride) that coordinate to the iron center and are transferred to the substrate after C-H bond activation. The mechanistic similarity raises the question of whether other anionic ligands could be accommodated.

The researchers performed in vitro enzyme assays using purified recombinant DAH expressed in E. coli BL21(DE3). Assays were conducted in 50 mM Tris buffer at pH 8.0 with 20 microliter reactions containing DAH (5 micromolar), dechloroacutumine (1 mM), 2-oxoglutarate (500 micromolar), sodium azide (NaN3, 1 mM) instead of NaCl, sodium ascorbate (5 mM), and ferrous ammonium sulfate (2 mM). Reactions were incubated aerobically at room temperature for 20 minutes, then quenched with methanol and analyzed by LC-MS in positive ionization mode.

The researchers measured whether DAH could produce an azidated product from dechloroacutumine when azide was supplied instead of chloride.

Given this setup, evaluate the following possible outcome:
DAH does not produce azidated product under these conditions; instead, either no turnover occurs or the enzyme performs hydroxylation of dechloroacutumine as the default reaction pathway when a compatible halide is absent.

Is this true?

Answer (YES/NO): NO